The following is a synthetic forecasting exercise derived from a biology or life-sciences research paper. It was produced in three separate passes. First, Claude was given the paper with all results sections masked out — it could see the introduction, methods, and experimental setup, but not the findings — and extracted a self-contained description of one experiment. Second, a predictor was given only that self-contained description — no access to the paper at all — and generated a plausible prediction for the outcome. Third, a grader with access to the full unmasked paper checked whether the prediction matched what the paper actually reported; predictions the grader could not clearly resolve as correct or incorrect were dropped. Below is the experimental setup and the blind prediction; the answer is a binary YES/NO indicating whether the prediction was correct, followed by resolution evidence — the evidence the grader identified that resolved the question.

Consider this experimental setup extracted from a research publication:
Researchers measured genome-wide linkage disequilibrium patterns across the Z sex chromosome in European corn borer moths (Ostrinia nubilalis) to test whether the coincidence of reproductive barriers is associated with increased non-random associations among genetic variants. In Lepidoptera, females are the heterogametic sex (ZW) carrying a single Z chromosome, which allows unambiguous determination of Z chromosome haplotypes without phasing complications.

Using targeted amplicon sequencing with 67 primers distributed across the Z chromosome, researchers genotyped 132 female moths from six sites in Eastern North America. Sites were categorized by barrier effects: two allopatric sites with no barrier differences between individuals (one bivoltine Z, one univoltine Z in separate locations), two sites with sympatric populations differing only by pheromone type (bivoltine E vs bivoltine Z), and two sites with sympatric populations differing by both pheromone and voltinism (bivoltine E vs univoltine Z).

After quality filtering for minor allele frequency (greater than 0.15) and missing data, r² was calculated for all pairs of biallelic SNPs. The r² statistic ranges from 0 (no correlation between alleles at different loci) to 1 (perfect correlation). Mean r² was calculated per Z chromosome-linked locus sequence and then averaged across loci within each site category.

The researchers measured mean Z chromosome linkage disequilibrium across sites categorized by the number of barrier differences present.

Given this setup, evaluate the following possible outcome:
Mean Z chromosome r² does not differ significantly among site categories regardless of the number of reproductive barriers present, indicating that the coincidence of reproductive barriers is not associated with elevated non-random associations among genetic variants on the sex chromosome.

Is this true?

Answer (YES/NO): NO